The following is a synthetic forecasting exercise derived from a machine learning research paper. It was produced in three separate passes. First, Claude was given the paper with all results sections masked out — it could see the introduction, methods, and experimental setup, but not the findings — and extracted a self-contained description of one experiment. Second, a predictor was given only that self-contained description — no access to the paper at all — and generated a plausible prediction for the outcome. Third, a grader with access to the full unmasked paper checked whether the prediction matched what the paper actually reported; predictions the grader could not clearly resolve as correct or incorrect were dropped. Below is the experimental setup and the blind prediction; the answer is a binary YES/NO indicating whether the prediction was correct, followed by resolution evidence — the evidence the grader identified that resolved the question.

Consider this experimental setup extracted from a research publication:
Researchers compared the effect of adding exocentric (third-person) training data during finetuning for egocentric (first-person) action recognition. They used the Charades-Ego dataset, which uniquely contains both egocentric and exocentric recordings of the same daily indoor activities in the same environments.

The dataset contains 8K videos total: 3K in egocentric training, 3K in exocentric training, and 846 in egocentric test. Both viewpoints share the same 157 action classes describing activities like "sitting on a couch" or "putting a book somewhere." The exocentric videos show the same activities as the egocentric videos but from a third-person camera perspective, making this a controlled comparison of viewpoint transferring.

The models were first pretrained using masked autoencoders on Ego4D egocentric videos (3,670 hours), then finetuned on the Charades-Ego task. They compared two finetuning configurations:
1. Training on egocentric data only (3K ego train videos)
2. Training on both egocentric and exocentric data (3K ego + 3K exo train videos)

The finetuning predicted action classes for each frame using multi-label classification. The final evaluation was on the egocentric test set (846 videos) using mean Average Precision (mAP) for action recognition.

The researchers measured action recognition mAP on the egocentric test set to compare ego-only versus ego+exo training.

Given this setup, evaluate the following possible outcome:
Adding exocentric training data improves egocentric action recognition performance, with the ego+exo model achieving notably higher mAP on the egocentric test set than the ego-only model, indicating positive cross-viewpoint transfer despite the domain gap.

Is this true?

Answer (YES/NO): YES